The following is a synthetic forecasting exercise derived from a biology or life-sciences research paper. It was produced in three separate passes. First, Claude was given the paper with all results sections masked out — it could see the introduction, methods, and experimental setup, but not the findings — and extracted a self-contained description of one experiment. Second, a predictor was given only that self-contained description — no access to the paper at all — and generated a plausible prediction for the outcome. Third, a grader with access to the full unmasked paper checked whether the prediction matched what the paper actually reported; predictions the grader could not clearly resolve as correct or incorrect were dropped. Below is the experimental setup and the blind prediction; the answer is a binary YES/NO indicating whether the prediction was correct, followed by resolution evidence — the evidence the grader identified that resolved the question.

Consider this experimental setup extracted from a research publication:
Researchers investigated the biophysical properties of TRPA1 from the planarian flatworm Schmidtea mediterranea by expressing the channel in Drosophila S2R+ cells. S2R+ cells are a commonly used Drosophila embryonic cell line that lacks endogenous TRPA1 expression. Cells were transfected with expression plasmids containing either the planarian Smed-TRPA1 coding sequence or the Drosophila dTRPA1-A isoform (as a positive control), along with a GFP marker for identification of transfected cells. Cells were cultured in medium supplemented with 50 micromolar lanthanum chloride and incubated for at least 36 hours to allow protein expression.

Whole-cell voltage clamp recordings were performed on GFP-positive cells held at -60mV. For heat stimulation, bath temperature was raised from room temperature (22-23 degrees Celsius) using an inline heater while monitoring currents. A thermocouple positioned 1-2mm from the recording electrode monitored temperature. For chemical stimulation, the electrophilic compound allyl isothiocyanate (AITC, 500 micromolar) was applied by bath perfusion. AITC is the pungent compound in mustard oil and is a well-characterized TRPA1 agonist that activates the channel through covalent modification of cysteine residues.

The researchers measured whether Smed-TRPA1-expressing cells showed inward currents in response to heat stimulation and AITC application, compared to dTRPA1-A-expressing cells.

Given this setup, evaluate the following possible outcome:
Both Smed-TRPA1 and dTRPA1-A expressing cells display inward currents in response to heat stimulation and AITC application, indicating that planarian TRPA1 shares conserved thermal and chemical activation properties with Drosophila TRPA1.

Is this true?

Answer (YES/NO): NO